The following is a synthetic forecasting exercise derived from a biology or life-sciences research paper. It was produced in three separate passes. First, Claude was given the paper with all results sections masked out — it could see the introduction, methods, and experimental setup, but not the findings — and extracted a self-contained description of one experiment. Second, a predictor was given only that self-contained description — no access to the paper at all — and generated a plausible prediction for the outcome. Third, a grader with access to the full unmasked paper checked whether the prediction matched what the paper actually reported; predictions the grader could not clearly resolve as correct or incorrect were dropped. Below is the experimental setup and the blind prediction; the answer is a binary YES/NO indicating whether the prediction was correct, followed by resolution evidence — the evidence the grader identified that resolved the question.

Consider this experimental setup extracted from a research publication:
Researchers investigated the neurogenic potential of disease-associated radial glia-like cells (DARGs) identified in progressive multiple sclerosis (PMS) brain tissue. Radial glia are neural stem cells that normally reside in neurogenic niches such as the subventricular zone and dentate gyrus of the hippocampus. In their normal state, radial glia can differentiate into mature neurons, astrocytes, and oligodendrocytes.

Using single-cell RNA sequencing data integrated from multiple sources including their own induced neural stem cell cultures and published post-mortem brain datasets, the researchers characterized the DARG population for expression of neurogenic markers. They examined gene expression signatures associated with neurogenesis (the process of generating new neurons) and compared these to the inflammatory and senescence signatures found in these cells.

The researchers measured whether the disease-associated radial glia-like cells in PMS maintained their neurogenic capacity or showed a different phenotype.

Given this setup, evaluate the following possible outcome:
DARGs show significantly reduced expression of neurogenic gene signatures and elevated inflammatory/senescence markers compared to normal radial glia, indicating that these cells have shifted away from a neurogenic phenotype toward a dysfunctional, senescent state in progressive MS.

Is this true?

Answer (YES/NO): YES